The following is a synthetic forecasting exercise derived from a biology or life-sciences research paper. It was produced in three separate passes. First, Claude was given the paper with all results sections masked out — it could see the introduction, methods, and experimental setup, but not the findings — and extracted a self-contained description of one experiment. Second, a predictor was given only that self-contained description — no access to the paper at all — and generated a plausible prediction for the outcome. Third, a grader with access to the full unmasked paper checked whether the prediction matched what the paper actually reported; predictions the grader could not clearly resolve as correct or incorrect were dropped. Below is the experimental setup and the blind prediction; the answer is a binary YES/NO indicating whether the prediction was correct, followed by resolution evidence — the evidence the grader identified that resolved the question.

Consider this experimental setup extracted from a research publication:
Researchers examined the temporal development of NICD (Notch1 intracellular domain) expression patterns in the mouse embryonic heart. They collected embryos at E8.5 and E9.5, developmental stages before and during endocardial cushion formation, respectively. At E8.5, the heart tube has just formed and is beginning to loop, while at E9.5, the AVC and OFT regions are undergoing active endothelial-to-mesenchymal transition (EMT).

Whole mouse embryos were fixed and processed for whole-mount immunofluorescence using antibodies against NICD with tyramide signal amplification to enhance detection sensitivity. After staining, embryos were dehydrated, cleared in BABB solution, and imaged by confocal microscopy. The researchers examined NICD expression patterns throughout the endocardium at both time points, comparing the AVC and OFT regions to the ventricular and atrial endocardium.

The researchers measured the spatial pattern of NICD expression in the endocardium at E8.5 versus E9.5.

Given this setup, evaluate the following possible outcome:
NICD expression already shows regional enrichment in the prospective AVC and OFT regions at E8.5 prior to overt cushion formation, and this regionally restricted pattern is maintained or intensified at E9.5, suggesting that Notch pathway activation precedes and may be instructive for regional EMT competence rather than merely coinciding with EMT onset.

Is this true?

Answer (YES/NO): NO